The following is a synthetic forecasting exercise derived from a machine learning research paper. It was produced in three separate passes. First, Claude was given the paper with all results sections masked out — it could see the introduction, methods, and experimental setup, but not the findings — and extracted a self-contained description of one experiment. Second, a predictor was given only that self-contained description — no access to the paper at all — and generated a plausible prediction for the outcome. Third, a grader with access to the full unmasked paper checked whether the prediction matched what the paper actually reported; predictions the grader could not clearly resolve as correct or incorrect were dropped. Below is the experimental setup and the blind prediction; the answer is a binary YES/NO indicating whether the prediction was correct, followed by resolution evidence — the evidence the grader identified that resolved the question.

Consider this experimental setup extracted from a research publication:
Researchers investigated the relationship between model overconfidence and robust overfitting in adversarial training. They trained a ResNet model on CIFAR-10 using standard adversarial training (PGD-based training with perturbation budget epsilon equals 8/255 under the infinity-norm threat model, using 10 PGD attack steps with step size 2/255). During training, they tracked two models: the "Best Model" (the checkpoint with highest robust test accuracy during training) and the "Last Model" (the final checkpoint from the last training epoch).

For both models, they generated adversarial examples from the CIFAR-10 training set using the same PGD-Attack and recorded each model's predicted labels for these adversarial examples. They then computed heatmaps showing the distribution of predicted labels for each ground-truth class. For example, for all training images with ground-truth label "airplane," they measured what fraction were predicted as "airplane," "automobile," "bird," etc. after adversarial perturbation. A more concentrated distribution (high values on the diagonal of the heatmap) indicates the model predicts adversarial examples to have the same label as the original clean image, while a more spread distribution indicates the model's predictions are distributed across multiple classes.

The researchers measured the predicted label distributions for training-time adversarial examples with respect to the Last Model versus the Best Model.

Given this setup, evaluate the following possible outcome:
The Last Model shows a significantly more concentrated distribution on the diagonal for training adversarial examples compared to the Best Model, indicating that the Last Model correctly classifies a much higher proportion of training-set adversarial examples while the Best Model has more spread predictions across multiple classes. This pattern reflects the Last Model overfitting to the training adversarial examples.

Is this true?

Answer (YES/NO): YES